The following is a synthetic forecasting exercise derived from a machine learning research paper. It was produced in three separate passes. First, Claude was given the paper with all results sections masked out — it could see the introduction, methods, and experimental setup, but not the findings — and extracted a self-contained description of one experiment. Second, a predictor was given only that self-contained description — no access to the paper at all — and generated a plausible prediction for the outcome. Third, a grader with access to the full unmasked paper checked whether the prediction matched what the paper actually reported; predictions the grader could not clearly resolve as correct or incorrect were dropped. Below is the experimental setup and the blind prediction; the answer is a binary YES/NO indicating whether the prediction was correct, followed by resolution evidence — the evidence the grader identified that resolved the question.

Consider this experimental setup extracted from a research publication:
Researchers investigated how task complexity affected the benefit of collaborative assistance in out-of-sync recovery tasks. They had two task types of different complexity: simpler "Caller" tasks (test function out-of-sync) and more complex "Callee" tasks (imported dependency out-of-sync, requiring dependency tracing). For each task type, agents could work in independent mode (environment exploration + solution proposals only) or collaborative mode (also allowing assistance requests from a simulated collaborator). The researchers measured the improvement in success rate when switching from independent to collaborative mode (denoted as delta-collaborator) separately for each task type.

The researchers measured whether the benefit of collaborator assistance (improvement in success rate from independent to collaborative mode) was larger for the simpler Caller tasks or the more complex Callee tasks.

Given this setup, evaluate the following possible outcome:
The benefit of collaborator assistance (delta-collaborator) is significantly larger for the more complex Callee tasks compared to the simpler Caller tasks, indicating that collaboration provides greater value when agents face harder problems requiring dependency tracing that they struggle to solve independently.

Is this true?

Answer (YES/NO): YES